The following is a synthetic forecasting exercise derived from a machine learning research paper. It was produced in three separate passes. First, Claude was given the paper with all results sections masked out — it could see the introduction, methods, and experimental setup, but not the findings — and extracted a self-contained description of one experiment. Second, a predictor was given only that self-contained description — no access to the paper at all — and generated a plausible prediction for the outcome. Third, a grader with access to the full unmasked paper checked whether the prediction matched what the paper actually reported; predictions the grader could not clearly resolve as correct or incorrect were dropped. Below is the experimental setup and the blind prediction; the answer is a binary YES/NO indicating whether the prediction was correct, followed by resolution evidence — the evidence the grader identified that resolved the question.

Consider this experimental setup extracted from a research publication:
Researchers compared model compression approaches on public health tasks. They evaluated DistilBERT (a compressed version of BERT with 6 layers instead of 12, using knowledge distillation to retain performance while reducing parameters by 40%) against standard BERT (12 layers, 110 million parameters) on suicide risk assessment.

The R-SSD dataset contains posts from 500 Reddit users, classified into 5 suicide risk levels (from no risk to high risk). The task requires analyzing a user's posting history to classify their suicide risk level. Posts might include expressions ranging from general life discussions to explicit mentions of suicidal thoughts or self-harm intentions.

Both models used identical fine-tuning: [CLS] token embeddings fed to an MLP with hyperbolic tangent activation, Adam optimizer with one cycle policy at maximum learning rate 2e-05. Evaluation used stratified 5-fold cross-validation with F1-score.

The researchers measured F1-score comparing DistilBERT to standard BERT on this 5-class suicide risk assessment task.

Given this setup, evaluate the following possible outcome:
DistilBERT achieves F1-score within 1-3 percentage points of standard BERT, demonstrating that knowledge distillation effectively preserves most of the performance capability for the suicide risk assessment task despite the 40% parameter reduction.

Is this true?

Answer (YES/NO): NO